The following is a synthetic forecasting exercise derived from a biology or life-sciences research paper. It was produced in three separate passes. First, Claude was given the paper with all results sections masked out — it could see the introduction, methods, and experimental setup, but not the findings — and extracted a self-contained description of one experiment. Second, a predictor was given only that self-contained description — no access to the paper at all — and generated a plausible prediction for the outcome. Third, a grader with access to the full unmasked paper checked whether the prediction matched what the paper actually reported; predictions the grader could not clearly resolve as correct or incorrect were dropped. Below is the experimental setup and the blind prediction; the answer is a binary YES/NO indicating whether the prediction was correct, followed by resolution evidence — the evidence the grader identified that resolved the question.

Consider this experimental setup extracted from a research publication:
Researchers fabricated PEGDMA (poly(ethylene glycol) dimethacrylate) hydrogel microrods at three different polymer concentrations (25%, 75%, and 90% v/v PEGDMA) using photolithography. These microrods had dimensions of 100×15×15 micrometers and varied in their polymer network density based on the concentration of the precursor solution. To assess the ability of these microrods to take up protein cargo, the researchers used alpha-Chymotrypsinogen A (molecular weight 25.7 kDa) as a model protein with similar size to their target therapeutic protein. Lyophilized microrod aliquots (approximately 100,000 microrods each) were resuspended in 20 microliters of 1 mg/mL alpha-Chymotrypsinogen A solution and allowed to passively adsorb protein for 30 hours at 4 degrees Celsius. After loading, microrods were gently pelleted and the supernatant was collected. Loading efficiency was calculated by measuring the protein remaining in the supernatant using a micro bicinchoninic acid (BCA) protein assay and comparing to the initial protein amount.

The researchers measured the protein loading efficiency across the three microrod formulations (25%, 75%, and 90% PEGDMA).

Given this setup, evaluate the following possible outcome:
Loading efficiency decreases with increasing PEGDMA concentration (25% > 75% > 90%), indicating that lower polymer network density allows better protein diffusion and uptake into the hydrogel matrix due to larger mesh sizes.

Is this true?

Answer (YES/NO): NO